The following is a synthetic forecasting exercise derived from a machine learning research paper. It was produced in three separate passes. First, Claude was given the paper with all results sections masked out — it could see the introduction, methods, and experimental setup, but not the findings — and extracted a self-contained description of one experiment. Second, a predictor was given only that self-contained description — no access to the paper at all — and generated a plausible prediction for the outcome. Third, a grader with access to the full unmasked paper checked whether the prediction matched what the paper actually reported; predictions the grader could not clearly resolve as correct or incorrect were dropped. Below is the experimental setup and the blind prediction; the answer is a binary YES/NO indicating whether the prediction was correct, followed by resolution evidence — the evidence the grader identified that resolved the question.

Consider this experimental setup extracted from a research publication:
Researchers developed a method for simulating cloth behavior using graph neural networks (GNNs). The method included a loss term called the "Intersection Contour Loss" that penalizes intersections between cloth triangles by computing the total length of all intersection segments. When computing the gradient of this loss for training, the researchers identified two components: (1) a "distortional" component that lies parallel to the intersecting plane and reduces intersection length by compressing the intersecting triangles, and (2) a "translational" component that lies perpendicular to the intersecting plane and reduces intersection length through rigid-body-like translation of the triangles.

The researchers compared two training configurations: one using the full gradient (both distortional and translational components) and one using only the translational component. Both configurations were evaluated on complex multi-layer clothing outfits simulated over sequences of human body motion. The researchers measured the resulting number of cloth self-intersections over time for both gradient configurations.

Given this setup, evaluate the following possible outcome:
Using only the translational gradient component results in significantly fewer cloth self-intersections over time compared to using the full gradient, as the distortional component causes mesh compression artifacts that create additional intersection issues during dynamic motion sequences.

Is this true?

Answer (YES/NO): YES